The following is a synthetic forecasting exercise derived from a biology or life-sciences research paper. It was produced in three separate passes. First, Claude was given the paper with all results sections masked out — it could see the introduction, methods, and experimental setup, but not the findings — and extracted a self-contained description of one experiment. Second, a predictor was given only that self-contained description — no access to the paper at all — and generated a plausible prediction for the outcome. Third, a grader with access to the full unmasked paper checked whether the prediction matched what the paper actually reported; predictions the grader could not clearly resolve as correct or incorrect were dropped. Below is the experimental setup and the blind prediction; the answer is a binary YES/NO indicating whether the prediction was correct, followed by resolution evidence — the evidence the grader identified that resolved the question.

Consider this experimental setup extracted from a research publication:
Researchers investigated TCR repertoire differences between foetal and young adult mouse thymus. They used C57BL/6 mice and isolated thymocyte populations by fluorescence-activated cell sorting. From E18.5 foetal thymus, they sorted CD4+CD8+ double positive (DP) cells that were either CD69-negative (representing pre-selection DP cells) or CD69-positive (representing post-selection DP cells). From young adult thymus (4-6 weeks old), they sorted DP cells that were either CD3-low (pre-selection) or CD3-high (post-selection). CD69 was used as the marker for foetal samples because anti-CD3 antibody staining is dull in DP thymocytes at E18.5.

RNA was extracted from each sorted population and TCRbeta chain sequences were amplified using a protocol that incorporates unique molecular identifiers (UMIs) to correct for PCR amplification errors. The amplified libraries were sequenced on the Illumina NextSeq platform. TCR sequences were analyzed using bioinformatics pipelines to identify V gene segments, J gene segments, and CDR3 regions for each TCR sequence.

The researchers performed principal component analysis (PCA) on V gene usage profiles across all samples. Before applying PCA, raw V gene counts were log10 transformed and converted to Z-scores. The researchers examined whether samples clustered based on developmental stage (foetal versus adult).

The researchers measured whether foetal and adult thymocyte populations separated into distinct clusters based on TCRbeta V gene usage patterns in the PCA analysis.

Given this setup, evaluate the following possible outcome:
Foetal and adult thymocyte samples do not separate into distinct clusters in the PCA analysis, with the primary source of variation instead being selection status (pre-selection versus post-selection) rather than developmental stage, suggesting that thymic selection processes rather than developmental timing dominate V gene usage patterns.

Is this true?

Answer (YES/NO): NO